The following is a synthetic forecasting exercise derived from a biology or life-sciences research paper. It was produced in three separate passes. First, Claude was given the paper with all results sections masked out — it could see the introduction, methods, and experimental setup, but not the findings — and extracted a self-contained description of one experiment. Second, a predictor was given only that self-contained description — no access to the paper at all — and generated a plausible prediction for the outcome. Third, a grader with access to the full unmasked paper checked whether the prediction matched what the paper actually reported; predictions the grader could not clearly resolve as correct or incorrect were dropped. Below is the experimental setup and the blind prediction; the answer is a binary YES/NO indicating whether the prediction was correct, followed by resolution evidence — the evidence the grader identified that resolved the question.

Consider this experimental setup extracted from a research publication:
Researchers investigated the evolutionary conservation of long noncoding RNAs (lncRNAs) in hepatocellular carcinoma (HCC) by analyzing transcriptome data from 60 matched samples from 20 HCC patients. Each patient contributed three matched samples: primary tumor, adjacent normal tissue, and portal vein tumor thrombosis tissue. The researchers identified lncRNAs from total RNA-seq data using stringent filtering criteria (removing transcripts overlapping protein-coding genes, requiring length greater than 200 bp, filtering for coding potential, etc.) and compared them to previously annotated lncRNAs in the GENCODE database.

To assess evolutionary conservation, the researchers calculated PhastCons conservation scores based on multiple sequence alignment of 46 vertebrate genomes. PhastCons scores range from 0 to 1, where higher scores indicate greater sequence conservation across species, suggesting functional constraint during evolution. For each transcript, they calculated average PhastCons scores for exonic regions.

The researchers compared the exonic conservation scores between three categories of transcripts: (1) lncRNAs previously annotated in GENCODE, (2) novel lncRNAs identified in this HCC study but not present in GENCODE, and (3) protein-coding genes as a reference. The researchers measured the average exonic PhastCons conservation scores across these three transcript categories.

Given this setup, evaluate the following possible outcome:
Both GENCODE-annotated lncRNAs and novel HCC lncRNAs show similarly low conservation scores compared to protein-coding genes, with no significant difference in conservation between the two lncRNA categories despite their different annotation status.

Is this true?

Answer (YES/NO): NO